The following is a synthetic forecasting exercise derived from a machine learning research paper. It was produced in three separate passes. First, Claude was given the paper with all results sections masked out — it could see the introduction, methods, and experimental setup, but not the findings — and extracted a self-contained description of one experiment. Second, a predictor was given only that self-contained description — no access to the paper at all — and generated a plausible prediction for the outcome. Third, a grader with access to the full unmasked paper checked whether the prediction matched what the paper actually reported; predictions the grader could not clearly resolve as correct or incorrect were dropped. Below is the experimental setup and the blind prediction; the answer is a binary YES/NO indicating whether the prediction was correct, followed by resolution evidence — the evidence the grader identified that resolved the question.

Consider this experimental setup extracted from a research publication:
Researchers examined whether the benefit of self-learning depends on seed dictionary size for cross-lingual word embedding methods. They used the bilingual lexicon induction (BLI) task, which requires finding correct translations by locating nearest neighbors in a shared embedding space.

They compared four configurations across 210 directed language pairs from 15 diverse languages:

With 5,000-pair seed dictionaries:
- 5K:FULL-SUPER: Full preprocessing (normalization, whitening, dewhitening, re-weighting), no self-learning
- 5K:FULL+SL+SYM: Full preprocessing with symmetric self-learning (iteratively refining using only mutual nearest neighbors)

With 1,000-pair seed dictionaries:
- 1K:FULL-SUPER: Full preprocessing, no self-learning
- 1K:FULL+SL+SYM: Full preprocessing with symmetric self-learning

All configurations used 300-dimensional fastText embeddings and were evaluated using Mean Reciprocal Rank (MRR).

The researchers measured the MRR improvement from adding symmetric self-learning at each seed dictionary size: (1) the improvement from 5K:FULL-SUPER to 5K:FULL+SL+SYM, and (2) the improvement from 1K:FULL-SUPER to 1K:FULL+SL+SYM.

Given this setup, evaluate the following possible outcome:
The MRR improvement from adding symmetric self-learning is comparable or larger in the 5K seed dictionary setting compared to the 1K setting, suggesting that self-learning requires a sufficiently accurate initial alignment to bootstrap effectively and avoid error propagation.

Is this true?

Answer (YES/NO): NO